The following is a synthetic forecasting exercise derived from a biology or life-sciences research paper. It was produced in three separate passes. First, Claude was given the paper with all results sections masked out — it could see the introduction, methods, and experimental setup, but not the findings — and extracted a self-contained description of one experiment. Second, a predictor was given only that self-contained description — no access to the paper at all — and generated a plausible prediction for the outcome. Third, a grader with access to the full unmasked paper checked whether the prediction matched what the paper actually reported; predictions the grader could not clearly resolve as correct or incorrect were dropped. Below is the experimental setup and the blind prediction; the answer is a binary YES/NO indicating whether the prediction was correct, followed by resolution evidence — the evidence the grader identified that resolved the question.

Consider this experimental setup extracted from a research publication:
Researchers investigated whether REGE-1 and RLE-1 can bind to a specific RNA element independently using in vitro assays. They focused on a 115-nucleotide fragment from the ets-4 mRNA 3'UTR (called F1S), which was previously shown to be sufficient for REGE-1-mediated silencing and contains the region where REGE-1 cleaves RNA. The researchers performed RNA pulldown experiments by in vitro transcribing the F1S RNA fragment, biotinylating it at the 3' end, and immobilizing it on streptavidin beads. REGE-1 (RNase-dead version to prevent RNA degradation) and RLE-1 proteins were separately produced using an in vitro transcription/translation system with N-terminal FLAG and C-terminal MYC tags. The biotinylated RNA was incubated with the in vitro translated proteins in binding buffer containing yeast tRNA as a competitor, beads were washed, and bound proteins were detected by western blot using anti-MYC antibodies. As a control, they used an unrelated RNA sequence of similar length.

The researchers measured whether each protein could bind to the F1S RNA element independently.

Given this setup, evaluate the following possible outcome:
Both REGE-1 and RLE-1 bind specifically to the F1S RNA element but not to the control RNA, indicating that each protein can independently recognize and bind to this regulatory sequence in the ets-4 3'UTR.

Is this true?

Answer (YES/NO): NO